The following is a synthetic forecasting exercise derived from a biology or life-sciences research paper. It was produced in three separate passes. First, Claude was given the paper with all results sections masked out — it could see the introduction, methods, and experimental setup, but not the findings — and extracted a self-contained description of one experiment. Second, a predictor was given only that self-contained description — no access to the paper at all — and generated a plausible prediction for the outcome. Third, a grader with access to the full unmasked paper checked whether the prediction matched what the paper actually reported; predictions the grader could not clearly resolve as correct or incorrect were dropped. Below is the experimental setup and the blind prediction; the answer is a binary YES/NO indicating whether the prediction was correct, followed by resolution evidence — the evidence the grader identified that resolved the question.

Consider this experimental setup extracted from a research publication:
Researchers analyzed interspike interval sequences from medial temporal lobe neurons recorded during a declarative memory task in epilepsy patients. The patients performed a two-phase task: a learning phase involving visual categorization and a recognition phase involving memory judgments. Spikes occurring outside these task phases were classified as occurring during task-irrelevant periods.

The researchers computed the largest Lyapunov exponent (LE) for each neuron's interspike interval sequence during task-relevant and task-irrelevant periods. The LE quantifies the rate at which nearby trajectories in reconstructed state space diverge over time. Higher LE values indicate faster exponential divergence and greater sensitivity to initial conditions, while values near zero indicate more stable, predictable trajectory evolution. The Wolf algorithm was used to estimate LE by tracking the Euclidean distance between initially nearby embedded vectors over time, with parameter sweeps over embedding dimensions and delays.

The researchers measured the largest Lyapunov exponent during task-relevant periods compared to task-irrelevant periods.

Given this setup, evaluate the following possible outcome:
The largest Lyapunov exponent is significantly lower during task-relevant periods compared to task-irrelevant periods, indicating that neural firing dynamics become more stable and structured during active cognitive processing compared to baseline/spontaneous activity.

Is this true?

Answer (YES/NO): YES